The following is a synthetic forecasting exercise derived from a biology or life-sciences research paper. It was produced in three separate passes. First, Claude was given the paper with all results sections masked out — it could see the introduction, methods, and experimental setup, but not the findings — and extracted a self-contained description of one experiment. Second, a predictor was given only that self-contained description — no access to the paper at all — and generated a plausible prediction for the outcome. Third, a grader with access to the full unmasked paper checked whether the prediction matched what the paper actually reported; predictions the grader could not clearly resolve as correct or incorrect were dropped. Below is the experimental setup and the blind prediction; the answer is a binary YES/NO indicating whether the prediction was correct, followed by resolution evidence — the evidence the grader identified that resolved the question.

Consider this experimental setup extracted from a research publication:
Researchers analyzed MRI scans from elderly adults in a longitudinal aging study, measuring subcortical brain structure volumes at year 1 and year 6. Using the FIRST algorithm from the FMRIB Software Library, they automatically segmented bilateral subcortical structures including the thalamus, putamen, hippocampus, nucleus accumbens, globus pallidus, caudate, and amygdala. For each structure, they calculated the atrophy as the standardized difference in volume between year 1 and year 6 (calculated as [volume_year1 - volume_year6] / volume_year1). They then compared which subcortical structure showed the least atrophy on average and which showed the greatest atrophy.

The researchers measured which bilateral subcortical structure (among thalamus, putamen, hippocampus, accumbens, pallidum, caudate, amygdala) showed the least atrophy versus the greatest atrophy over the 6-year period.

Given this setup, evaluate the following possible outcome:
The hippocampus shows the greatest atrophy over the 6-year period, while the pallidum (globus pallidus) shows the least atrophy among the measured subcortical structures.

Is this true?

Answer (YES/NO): NO